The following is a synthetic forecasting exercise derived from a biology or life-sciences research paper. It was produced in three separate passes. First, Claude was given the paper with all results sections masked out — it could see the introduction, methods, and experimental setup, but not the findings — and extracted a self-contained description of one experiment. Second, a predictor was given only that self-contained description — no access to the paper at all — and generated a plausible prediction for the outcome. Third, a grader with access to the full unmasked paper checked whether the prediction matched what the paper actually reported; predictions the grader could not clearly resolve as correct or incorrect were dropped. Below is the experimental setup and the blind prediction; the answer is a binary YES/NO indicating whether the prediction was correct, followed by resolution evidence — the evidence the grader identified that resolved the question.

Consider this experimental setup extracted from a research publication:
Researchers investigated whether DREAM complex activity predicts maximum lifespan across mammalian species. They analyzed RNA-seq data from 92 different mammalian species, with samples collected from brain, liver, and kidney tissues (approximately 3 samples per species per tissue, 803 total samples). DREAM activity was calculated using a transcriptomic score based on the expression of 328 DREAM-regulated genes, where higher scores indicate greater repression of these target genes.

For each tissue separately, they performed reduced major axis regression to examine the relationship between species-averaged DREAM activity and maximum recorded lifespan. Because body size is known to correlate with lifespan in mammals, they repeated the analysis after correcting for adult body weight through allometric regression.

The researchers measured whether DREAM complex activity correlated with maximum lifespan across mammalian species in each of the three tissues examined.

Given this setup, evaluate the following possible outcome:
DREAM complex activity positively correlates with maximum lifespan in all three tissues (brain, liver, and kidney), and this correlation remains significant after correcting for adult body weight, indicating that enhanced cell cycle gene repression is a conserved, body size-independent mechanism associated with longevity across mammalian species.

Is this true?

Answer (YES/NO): NO